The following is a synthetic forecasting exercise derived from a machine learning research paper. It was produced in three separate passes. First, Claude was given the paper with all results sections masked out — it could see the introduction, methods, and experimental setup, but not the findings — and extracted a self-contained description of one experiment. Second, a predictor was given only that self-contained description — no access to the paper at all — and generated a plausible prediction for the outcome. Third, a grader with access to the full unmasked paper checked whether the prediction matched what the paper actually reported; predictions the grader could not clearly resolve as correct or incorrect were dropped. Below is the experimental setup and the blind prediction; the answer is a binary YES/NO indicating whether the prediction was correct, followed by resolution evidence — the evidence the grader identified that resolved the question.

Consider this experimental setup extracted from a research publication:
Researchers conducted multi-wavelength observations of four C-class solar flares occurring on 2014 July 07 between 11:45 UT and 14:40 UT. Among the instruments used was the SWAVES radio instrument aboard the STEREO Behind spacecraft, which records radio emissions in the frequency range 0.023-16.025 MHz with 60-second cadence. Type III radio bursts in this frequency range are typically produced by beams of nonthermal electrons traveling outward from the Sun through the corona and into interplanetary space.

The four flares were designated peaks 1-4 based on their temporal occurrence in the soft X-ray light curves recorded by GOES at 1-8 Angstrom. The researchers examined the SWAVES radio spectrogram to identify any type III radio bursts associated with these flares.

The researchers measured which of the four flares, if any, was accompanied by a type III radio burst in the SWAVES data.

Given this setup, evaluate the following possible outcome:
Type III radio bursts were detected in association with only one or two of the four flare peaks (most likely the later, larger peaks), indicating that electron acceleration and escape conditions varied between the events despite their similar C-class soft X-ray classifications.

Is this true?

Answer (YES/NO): YES